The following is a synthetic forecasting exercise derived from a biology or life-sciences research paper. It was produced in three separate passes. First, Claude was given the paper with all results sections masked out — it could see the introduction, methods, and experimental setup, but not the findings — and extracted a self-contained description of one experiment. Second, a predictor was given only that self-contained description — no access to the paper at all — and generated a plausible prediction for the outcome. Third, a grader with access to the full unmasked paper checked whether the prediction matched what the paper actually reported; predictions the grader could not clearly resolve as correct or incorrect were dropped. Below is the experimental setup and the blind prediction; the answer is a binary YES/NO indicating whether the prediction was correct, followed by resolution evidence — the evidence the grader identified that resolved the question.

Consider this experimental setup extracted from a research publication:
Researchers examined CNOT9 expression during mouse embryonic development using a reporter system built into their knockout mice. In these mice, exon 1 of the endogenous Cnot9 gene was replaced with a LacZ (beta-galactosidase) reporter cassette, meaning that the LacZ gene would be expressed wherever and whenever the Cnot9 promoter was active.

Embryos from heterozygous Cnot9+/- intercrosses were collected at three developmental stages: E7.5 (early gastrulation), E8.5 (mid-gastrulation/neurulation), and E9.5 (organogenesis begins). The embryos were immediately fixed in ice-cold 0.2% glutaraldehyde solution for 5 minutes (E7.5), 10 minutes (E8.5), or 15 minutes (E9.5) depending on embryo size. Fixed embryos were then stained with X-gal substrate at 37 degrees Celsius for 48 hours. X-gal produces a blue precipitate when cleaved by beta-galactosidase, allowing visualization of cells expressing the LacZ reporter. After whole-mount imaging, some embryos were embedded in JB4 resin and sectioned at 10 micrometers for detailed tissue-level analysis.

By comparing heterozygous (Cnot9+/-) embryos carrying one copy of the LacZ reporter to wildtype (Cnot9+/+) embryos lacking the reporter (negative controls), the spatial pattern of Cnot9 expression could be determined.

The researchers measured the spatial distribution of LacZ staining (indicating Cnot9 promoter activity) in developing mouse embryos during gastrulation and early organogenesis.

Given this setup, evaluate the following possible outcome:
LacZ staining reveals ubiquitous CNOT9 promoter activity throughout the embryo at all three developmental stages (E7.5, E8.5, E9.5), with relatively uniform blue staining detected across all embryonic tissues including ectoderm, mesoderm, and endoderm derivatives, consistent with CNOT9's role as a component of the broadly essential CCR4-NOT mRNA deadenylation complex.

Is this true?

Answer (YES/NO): NO